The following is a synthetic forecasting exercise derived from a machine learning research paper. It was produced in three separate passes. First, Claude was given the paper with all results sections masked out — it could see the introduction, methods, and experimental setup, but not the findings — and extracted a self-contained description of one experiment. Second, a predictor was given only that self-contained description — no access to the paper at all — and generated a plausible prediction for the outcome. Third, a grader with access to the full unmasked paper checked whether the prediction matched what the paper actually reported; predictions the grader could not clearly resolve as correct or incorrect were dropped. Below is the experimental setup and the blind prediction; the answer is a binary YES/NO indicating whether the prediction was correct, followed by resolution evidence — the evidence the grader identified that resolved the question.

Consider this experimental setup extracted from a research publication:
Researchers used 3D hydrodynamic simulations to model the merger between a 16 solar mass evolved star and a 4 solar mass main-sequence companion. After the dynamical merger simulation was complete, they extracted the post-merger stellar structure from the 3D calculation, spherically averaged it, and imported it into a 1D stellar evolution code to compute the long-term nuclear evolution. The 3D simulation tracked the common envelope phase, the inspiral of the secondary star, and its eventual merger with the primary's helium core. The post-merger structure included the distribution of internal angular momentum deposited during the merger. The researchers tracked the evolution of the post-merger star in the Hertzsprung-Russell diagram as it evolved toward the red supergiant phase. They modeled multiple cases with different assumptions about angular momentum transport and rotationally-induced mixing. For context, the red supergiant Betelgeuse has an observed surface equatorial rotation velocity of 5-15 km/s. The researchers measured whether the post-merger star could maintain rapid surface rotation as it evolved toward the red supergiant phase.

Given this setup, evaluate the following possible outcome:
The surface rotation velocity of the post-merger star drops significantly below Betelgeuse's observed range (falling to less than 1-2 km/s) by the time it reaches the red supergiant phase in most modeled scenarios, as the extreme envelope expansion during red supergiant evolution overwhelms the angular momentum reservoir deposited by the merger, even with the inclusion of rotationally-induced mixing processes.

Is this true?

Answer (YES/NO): NO